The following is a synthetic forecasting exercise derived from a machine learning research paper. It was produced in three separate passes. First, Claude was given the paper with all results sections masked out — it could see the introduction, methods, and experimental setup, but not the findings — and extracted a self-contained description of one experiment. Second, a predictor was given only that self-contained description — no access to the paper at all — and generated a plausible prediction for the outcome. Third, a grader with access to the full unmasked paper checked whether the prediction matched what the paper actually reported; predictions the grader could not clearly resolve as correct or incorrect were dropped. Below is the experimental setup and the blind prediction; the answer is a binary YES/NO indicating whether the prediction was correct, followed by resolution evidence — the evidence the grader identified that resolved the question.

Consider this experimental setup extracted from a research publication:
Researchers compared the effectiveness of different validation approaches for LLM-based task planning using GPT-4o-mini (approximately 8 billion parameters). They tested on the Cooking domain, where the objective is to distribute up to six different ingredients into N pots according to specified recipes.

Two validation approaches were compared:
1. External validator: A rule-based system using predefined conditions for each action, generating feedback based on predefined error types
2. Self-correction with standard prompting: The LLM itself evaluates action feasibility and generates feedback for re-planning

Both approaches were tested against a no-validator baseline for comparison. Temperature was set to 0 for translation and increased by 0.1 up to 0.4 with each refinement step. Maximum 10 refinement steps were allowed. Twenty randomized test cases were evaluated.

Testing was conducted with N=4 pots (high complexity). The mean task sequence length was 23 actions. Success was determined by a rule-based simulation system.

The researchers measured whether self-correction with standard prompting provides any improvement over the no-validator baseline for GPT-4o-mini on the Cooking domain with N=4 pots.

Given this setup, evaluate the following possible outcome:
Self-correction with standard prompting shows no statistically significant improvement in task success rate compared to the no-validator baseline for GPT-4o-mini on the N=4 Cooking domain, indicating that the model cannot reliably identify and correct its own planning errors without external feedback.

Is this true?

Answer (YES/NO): YES